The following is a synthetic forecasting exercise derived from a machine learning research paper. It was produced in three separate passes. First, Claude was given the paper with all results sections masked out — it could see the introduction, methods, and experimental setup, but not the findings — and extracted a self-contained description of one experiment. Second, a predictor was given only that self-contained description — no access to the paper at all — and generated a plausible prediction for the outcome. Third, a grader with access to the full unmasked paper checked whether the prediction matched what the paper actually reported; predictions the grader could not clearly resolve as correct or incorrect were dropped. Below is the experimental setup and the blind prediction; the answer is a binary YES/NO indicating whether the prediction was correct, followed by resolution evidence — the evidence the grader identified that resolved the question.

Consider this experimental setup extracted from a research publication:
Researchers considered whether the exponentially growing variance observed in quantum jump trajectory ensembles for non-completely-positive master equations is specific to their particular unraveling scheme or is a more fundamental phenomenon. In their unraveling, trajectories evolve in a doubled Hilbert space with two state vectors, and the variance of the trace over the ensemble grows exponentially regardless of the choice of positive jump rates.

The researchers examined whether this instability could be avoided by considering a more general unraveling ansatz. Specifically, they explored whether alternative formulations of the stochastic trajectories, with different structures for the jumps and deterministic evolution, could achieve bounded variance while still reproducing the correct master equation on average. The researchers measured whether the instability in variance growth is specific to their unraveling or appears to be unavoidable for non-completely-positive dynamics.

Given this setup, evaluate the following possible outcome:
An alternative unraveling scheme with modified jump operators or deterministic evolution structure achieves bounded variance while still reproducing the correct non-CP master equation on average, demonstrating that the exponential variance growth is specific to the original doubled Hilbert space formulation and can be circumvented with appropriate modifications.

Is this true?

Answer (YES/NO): NO